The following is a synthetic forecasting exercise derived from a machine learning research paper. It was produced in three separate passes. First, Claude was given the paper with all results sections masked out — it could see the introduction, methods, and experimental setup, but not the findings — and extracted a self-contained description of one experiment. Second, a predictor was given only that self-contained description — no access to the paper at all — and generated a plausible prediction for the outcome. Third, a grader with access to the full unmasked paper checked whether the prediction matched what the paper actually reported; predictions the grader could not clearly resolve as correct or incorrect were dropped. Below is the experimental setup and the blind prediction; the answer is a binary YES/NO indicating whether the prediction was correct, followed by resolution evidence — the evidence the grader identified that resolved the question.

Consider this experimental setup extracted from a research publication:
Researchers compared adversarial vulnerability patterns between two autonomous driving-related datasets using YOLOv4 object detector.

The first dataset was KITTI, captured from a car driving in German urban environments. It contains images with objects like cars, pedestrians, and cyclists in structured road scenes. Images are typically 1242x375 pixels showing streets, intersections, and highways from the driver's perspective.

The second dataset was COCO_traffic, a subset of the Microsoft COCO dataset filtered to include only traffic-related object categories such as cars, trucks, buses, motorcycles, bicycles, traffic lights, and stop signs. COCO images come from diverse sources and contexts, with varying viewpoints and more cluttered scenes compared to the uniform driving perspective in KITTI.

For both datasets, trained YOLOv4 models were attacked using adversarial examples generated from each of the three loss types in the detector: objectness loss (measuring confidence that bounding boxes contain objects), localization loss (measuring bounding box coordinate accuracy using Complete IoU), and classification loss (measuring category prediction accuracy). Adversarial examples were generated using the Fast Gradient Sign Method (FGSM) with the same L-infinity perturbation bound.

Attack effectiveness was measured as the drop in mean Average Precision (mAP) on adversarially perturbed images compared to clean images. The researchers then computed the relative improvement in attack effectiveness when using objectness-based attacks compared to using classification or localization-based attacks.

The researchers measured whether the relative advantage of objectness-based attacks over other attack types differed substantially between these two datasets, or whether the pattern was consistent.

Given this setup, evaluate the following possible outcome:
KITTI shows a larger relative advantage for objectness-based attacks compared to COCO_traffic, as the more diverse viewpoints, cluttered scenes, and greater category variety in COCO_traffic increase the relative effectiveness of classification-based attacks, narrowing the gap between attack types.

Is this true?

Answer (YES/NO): NO